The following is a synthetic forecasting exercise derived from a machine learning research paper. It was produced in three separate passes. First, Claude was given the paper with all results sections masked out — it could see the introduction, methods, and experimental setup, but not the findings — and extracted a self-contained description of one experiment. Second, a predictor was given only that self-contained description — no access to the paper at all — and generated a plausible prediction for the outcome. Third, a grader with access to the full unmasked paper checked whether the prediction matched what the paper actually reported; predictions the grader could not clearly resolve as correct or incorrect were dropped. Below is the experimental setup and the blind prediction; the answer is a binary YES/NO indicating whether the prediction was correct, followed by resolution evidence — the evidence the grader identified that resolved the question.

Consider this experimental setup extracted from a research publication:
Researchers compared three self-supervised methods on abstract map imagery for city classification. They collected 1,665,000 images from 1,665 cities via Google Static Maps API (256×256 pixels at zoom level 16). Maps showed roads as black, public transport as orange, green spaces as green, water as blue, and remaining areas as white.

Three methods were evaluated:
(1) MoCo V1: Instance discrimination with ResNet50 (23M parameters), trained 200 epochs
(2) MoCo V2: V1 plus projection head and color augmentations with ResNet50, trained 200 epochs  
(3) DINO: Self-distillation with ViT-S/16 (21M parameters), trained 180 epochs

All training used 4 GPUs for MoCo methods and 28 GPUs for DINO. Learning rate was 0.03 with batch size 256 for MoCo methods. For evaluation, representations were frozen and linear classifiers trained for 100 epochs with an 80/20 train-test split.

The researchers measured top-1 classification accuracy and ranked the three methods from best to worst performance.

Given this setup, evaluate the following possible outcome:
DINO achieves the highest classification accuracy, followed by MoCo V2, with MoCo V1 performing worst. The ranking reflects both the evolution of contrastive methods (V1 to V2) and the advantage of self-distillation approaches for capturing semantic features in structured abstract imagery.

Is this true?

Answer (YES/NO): NO